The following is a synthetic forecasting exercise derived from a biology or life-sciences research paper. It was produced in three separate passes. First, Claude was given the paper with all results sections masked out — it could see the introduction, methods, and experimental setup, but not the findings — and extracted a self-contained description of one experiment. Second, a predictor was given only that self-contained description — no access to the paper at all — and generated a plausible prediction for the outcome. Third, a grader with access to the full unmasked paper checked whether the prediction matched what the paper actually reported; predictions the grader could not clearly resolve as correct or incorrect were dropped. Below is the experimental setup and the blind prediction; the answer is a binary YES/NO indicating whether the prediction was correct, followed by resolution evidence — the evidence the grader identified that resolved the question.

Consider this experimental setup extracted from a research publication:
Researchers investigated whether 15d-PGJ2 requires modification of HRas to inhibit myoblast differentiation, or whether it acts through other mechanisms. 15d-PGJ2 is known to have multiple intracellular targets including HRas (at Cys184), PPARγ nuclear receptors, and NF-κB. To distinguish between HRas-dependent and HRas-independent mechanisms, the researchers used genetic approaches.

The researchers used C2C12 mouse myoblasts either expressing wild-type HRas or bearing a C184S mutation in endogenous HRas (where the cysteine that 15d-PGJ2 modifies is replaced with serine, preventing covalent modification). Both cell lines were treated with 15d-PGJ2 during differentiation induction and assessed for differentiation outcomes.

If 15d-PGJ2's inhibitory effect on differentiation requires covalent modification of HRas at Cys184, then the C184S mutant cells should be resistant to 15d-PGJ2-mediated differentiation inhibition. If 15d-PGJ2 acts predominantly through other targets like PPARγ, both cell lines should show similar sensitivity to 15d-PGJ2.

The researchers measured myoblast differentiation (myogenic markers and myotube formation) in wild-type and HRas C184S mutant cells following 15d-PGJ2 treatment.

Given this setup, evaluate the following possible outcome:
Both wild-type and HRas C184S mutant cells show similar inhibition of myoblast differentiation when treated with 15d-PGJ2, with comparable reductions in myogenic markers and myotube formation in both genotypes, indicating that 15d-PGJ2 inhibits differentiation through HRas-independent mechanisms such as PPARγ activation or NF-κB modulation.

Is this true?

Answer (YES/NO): NO